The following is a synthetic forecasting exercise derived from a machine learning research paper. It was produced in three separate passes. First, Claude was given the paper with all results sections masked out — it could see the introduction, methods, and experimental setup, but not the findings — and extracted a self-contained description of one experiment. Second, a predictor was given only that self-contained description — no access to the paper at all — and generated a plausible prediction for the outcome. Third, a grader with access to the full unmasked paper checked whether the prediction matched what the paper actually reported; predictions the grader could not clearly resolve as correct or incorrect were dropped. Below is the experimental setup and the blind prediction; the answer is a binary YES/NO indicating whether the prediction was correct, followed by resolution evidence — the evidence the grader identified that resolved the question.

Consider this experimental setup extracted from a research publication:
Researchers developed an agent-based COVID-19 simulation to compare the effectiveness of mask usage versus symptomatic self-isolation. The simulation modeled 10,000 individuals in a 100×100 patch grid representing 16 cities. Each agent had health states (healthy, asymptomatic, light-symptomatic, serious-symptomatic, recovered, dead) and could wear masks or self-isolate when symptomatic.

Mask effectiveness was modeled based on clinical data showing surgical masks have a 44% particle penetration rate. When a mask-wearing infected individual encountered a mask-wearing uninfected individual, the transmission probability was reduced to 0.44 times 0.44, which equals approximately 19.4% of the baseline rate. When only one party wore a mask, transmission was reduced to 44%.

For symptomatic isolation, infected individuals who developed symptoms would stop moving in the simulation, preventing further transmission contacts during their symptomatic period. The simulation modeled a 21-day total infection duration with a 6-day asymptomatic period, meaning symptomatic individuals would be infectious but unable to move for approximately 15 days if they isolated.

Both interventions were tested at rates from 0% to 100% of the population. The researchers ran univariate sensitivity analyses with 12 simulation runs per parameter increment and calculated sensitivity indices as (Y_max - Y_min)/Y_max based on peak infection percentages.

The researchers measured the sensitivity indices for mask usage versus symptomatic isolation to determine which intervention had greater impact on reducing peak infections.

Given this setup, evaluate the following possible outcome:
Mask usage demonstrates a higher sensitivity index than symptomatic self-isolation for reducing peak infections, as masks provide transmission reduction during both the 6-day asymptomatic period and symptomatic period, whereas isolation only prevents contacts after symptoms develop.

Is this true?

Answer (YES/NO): YES